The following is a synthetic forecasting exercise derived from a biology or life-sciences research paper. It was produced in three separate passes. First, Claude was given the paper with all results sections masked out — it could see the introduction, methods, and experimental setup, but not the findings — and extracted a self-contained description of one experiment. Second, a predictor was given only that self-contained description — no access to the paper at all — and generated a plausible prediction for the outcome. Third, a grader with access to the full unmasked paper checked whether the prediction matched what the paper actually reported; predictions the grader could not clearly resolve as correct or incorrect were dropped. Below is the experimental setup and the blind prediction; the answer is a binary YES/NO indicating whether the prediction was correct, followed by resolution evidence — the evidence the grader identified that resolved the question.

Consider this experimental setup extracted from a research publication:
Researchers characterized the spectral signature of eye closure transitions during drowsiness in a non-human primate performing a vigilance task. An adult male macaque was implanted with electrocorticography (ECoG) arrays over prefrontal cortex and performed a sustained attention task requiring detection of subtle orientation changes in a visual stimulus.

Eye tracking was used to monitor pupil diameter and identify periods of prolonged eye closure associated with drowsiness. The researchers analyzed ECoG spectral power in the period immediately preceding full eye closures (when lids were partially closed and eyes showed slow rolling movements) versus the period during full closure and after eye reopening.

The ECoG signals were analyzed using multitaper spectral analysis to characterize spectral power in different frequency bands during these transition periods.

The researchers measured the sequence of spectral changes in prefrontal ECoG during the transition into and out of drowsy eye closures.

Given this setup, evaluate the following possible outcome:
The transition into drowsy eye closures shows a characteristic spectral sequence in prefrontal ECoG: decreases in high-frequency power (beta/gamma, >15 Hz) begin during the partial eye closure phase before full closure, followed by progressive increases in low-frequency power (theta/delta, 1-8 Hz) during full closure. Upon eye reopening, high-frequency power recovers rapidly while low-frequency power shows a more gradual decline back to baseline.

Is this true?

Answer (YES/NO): NO